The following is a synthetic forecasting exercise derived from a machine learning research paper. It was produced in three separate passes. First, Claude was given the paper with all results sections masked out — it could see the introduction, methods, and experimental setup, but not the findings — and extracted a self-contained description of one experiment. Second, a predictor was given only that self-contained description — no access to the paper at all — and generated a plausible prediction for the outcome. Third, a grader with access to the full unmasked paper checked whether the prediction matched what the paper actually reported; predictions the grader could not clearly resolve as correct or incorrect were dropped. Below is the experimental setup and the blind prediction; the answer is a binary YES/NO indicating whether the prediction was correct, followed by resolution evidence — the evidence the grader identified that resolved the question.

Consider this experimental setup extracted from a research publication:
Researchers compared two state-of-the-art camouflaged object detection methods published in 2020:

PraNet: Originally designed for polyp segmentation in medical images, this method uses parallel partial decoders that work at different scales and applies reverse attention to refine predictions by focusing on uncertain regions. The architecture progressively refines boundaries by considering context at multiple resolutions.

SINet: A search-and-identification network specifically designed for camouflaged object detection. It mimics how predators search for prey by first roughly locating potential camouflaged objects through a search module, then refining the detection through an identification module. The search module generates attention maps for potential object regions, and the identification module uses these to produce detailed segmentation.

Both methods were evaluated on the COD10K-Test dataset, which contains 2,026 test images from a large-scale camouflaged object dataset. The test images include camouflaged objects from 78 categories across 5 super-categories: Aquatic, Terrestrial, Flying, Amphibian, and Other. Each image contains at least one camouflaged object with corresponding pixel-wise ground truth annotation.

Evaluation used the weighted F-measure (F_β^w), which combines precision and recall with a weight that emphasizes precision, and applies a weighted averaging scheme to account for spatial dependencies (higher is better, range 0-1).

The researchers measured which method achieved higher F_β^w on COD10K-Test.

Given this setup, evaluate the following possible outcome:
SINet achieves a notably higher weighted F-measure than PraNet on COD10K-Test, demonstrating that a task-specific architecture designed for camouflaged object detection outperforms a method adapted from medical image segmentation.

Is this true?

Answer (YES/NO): NO